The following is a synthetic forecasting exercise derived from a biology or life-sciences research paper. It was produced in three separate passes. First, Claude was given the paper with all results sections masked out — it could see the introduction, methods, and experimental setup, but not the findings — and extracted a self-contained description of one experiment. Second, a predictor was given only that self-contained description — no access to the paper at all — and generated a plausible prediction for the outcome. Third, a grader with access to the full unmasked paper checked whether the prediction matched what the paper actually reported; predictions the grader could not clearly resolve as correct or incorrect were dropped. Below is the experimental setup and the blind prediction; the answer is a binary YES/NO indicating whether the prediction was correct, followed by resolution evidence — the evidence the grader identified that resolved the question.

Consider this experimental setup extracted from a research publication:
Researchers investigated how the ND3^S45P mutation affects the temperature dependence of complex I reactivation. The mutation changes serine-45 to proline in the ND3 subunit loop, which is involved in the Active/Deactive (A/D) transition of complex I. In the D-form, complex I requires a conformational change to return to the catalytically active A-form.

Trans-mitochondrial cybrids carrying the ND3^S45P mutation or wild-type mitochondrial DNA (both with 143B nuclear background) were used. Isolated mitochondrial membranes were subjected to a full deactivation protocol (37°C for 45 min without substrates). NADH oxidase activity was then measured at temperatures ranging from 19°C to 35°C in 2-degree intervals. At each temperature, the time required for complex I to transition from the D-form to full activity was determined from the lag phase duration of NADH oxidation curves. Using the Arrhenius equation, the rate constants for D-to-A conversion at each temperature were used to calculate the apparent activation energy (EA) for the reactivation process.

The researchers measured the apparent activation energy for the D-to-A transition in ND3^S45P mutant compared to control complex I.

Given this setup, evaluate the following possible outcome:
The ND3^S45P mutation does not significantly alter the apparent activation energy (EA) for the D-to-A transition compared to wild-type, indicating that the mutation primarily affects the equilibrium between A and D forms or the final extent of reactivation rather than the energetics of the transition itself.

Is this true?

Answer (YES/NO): NO